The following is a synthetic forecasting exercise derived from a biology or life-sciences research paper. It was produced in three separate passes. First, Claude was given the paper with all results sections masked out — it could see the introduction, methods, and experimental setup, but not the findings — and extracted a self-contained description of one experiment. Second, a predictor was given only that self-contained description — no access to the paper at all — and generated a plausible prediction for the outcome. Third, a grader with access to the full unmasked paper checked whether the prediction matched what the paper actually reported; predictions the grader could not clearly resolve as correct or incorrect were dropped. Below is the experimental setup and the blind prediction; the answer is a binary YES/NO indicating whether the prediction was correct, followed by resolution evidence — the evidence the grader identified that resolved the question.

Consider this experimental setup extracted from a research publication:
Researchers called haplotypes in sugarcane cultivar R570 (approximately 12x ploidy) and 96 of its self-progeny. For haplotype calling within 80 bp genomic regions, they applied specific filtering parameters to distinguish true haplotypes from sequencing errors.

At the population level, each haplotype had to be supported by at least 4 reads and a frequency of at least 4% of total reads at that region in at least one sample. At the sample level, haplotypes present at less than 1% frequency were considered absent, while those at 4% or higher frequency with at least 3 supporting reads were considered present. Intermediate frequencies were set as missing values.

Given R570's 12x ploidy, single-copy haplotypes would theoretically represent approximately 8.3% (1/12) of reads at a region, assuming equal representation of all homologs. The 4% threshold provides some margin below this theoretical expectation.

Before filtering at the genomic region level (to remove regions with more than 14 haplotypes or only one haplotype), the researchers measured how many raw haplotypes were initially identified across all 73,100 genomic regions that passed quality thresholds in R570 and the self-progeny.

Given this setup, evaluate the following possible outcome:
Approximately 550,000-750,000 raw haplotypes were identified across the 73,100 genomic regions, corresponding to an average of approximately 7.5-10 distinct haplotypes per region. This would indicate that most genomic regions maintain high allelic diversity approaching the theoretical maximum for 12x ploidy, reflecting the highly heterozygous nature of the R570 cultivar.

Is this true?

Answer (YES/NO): NO